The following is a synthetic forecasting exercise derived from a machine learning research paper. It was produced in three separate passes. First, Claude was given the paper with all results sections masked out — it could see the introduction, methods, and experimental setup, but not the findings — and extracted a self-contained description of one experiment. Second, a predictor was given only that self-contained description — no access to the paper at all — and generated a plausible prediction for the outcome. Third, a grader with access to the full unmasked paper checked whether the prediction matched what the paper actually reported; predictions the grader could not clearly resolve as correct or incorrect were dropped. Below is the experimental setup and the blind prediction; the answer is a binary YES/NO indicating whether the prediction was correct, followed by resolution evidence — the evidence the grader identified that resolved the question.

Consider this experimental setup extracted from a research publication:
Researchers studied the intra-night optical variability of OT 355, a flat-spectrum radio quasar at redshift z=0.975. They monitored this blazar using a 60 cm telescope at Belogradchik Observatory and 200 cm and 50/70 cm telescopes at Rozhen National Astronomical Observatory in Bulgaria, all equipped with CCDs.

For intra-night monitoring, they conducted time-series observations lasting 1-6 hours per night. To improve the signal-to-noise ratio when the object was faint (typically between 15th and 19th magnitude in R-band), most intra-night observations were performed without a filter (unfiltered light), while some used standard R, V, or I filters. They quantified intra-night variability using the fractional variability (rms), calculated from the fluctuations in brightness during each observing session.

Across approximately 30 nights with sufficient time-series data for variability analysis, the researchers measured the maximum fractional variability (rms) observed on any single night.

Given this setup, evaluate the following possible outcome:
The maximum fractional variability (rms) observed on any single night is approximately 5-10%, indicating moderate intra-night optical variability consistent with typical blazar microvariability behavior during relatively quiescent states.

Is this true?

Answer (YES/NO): YES